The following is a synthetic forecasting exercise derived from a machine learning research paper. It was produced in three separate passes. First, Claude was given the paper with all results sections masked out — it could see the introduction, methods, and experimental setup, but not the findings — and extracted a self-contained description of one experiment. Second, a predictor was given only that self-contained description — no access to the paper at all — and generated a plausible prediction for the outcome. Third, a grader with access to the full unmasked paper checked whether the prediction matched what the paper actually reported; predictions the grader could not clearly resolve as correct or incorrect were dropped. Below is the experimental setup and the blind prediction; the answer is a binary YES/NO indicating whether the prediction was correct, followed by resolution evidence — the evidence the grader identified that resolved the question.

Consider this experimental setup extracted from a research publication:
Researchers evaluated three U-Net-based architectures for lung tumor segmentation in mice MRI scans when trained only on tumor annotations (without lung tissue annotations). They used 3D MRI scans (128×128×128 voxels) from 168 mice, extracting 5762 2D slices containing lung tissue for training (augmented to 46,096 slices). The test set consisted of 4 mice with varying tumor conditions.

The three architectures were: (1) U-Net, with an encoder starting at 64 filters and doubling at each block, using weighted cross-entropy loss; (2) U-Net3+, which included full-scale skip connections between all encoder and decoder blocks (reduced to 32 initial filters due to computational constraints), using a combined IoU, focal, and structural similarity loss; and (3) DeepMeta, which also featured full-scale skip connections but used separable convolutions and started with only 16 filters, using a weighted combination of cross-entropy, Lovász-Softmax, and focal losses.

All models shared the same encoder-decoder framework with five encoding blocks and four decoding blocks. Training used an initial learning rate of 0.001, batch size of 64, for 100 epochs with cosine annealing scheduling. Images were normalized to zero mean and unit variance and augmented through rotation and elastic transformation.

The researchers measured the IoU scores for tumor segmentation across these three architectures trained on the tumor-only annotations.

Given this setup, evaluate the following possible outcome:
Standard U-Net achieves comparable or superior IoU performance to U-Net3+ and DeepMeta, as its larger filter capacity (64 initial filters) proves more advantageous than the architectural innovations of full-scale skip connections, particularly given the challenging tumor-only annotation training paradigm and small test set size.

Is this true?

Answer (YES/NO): NO